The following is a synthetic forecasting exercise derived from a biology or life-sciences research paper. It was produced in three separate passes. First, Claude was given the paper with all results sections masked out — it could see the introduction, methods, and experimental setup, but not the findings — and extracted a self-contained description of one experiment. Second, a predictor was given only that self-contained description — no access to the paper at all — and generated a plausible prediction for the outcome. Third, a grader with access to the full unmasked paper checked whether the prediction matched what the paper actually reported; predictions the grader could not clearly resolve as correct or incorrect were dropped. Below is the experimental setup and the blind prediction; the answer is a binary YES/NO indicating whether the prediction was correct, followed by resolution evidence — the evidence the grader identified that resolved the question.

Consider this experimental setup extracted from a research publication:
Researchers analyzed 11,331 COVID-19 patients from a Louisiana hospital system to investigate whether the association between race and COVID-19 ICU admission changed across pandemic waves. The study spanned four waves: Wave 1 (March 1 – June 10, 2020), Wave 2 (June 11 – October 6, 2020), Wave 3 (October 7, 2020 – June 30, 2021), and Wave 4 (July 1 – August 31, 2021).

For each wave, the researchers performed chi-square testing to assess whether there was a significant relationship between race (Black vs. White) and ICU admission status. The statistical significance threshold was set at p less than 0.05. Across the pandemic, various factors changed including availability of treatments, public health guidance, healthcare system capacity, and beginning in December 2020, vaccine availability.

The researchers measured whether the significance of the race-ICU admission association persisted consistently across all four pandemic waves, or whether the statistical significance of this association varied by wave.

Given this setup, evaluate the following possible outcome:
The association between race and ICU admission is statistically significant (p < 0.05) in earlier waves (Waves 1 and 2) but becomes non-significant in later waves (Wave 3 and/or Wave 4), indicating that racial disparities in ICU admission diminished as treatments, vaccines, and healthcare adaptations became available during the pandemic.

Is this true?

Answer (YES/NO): NO